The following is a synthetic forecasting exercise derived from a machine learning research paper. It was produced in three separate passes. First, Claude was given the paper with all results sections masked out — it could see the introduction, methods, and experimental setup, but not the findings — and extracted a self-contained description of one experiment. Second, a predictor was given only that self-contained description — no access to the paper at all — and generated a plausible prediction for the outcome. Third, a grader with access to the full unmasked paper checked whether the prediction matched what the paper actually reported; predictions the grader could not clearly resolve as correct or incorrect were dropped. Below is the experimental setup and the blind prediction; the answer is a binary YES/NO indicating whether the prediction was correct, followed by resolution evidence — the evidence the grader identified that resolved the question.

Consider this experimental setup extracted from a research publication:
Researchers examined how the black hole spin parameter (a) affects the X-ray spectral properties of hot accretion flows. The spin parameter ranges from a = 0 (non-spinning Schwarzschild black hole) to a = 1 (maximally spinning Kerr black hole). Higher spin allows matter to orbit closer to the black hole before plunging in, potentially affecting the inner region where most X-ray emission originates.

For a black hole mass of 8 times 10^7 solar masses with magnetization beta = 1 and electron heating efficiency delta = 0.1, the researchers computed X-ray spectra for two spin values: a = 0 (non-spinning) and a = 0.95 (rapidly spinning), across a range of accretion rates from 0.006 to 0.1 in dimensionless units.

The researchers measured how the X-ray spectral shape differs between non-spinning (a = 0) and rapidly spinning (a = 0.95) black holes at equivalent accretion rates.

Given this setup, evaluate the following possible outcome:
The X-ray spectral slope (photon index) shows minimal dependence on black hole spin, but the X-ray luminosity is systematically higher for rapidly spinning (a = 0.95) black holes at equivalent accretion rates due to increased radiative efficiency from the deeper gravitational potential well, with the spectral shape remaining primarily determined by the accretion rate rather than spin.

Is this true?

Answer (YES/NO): NO